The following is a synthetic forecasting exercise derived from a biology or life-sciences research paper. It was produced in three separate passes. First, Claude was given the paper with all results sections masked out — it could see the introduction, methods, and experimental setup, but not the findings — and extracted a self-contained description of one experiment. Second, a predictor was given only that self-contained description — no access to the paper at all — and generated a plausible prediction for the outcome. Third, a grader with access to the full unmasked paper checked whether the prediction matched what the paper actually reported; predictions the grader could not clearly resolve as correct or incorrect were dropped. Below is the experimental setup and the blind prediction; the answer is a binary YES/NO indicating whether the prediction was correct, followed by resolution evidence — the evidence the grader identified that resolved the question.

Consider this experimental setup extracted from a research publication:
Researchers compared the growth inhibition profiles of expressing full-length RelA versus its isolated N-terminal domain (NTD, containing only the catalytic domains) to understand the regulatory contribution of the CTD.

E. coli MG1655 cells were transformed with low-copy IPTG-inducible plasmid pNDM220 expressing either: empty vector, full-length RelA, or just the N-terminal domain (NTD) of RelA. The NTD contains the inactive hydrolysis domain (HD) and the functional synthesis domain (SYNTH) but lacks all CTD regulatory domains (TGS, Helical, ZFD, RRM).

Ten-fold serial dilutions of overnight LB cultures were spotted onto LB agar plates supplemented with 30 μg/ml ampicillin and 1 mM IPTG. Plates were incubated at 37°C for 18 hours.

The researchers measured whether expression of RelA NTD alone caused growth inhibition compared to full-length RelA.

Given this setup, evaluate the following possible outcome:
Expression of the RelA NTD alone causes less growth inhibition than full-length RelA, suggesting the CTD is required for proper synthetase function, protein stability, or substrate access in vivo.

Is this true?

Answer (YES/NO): NO